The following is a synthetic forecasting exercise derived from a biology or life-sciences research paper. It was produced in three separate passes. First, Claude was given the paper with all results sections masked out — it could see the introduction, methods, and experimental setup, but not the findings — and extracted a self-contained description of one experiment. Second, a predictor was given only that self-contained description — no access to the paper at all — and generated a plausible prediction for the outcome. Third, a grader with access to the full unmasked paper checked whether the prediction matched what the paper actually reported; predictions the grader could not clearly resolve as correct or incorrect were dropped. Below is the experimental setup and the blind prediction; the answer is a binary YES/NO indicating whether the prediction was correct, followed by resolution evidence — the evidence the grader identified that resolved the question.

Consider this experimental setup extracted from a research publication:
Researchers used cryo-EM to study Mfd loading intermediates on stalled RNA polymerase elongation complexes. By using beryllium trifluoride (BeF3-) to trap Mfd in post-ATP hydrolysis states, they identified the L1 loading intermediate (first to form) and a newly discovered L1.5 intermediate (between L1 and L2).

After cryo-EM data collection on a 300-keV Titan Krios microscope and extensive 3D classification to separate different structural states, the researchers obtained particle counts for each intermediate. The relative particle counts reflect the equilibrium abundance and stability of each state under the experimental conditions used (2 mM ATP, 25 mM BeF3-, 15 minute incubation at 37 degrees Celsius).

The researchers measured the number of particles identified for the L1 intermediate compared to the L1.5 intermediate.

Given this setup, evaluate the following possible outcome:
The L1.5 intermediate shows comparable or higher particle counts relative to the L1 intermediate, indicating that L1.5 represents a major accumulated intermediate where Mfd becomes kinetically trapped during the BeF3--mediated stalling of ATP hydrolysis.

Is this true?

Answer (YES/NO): NO